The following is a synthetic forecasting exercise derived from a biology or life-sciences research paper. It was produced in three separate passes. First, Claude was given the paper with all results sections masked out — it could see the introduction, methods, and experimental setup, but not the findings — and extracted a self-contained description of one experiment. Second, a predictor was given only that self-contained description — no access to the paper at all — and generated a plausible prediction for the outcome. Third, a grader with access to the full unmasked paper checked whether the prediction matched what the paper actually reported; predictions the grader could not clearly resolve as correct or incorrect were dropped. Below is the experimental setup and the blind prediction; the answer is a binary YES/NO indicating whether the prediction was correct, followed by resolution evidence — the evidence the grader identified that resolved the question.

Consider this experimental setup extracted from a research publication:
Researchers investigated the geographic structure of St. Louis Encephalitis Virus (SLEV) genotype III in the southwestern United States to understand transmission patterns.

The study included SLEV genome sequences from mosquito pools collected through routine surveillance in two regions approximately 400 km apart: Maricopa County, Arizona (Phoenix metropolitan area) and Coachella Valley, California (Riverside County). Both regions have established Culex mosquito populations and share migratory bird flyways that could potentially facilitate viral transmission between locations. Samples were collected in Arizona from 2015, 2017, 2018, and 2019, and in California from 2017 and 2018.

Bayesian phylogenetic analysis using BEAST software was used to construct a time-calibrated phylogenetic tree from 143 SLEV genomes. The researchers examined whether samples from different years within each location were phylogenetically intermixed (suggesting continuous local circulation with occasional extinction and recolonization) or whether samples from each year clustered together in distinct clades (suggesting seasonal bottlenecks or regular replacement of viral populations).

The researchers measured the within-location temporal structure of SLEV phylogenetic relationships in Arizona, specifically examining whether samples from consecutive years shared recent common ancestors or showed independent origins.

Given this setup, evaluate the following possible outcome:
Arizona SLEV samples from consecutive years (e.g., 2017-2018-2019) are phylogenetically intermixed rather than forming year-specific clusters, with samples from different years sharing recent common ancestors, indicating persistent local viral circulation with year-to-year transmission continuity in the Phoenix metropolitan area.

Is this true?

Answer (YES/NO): YES